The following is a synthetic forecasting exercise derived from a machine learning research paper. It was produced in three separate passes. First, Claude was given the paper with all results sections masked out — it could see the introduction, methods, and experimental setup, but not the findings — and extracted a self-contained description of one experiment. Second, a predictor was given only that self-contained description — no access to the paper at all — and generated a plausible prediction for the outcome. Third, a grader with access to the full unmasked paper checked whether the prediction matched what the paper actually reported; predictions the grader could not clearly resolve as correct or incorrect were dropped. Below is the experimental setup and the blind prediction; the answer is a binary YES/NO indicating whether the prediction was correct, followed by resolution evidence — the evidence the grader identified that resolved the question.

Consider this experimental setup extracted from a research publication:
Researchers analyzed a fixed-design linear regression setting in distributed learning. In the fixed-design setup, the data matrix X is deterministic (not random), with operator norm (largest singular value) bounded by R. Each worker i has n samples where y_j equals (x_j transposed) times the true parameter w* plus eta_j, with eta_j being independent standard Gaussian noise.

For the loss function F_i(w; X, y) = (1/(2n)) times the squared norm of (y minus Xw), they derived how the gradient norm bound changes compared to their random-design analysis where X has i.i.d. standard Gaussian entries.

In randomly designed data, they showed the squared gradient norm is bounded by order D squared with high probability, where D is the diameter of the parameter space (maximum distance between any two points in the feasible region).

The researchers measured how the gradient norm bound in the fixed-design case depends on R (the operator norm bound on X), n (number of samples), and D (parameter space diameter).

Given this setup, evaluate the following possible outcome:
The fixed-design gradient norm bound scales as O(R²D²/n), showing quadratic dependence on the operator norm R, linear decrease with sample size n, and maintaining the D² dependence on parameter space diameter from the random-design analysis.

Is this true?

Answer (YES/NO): NO